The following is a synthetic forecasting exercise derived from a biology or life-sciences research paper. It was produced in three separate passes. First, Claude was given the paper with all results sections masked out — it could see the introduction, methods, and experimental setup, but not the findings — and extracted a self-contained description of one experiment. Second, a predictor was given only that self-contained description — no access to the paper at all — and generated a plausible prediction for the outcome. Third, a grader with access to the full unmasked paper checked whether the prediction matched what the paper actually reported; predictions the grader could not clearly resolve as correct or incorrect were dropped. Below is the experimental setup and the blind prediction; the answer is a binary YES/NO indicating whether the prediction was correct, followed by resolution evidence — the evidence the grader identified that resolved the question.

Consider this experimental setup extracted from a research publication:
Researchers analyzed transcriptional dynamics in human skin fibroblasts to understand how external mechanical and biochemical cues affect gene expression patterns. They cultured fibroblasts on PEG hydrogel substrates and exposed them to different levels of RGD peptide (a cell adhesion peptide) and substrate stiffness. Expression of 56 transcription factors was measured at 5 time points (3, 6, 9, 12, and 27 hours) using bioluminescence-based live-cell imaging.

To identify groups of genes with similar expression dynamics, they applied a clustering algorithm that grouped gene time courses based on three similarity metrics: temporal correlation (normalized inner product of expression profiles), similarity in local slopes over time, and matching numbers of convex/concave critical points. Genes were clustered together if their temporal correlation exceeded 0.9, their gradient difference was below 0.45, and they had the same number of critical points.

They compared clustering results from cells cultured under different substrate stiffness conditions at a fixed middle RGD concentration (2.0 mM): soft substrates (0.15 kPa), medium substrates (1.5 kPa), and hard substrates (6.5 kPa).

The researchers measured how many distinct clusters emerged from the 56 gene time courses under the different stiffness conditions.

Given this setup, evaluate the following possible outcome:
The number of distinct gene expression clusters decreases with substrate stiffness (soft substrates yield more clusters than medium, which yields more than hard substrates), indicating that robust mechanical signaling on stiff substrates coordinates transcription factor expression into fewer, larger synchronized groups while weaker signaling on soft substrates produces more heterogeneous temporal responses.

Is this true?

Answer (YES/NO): NO